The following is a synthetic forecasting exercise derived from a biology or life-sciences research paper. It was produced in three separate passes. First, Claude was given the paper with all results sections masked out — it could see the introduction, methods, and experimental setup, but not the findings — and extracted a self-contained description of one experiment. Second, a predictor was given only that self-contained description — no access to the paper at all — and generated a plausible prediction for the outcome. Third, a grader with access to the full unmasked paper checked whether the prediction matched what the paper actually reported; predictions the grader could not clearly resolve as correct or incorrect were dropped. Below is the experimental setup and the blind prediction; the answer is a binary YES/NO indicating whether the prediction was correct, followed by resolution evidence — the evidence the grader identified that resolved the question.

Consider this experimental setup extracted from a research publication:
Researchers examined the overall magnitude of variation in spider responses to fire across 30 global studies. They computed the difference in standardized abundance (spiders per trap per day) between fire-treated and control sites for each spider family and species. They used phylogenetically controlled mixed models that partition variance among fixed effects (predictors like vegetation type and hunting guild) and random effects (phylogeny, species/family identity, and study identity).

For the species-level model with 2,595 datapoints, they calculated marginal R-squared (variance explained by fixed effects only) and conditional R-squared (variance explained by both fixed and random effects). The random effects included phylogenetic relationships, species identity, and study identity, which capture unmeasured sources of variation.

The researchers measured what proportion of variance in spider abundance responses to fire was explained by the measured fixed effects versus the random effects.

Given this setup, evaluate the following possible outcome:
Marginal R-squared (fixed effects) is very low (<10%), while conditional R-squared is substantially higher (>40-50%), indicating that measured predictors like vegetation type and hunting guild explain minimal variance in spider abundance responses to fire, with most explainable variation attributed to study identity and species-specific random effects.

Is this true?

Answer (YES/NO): NO